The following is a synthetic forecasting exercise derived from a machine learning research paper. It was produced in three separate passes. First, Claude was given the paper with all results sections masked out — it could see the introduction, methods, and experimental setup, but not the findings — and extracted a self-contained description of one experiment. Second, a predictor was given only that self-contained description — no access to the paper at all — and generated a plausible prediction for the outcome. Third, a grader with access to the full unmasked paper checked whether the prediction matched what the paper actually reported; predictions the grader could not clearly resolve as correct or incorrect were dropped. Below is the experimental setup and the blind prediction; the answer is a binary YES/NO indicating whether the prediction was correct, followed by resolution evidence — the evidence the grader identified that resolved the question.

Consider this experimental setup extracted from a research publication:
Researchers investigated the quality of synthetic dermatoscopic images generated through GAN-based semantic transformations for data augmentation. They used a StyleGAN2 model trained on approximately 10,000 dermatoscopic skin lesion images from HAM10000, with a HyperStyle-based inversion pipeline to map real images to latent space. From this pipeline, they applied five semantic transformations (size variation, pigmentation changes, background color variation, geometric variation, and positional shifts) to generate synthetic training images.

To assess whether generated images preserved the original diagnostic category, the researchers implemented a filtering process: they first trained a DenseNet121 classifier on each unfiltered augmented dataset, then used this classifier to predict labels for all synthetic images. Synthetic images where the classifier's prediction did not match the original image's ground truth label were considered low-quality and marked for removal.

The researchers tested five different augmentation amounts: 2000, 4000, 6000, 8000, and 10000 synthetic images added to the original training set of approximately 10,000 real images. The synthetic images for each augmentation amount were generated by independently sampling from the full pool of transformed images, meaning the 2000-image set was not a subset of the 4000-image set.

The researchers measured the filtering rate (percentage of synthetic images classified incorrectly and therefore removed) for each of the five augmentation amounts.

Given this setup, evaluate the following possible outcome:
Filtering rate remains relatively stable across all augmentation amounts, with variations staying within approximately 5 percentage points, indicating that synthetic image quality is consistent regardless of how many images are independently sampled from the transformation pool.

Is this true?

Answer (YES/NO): NO